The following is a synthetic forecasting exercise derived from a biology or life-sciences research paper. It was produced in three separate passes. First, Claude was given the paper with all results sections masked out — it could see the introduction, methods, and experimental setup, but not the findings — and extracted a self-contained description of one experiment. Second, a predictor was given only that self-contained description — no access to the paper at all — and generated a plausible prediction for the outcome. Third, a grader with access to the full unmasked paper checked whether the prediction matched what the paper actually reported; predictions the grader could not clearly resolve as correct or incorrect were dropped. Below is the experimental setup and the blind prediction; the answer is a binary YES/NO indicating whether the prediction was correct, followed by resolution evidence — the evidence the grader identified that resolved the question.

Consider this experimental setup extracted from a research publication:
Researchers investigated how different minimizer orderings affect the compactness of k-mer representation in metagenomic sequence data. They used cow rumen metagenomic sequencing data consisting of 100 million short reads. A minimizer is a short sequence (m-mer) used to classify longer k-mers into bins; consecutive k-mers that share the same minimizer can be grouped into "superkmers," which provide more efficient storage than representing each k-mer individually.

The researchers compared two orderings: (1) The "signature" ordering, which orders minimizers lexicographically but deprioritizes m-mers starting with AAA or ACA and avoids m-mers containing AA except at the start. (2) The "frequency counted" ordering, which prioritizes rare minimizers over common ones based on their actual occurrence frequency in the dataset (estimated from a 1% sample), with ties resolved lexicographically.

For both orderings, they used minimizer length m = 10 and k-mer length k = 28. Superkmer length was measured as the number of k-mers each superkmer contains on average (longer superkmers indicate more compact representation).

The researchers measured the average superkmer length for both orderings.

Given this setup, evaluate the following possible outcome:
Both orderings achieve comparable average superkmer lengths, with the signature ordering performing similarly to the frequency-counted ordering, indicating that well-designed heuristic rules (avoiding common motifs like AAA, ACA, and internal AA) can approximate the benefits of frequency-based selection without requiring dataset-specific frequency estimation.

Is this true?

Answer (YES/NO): NO